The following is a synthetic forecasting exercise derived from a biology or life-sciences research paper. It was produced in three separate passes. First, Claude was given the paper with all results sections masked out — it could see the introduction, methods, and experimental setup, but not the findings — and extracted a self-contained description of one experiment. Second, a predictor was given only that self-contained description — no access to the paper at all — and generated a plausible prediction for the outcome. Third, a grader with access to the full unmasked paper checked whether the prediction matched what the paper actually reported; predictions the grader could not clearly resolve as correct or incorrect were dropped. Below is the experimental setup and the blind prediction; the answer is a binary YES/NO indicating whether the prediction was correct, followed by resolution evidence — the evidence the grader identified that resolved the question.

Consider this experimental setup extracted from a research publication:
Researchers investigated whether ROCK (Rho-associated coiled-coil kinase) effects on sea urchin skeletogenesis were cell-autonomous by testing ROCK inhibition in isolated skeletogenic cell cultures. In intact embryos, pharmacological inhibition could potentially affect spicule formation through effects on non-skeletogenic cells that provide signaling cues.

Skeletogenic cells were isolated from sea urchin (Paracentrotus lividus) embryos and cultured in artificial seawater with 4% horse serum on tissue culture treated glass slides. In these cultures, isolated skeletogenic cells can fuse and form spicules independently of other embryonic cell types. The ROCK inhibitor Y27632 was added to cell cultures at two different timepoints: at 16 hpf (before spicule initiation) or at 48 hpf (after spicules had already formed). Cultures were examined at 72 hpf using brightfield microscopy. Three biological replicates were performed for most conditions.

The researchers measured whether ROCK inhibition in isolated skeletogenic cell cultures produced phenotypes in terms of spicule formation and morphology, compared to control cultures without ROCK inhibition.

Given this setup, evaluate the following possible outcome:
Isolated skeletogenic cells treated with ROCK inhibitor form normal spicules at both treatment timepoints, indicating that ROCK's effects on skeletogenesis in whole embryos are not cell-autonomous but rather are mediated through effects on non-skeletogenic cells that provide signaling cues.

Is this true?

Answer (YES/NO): NO